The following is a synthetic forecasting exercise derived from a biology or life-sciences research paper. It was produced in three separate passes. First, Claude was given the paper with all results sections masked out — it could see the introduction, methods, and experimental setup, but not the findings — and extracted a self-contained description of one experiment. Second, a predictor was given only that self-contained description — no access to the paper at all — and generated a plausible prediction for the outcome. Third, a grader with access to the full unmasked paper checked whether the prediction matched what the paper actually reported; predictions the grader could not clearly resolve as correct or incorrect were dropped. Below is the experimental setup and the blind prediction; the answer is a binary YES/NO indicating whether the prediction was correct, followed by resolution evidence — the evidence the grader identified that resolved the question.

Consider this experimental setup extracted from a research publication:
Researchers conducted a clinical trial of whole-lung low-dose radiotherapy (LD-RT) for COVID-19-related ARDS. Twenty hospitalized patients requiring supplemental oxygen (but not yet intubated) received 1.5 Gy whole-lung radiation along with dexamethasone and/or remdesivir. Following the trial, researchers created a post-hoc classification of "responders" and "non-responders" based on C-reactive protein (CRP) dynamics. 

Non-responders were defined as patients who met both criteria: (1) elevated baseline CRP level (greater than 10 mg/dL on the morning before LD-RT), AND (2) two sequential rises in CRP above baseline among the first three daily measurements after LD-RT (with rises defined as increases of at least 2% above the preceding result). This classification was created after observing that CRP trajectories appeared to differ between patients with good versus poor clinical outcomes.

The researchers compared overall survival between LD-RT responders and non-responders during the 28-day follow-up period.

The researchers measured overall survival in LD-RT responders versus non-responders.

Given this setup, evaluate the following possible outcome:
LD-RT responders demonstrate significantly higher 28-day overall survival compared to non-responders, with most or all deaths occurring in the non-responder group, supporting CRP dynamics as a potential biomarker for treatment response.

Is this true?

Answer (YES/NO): YES